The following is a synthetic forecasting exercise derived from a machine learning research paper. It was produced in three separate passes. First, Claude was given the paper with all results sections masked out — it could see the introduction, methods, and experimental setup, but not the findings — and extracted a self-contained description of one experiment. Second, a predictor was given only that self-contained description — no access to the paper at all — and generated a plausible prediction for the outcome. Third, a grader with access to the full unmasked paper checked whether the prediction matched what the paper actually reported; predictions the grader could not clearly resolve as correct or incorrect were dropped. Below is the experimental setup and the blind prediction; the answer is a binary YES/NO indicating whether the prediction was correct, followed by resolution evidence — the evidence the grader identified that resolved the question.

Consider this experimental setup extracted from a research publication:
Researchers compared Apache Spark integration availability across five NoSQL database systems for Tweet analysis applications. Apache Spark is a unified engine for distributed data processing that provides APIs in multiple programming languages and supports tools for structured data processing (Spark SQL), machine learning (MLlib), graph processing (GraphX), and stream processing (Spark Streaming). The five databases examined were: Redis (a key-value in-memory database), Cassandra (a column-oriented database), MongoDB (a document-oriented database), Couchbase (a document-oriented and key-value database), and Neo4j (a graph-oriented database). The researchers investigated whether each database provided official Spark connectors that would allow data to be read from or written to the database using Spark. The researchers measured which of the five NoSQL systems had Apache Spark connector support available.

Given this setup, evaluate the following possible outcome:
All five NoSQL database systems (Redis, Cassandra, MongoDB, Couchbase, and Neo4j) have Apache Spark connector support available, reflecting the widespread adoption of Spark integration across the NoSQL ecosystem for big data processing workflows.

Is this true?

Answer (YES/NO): YES